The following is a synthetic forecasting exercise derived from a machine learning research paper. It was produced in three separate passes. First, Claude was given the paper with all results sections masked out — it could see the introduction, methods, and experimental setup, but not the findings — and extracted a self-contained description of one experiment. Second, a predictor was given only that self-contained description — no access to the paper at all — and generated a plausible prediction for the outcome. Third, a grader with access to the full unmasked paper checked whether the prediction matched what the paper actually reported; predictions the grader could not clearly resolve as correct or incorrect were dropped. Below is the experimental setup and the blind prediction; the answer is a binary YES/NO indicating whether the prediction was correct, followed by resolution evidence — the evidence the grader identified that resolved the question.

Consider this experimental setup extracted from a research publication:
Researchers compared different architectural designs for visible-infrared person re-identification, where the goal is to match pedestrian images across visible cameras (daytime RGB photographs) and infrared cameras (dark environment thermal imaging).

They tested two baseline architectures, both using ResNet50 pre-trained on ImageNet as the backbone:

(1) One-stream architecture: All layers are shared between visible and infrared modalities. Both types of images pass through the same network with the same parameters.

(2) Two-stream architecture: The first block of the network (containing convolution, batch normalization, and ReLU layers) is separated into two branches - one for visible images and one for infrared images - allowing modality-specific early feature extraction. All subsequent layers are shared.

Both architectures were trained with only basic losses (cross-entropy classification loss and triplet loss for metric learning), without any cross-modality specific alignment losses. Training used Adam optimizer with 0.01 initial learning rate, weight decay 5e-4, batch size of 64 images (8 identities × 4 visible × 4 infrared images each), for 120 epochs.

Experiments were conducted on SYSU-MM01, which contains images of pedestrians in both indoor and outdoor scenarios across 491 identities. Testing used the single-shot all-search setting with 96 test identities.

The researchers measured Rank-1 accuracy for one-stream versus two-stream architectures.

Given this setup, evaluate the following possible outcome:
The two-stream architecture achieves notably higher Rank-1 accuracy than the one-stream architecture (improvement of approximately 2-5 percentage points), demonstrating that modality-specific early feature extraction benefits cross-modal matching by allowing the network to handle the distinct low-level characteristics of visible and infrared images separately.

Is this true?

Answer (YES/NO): NO